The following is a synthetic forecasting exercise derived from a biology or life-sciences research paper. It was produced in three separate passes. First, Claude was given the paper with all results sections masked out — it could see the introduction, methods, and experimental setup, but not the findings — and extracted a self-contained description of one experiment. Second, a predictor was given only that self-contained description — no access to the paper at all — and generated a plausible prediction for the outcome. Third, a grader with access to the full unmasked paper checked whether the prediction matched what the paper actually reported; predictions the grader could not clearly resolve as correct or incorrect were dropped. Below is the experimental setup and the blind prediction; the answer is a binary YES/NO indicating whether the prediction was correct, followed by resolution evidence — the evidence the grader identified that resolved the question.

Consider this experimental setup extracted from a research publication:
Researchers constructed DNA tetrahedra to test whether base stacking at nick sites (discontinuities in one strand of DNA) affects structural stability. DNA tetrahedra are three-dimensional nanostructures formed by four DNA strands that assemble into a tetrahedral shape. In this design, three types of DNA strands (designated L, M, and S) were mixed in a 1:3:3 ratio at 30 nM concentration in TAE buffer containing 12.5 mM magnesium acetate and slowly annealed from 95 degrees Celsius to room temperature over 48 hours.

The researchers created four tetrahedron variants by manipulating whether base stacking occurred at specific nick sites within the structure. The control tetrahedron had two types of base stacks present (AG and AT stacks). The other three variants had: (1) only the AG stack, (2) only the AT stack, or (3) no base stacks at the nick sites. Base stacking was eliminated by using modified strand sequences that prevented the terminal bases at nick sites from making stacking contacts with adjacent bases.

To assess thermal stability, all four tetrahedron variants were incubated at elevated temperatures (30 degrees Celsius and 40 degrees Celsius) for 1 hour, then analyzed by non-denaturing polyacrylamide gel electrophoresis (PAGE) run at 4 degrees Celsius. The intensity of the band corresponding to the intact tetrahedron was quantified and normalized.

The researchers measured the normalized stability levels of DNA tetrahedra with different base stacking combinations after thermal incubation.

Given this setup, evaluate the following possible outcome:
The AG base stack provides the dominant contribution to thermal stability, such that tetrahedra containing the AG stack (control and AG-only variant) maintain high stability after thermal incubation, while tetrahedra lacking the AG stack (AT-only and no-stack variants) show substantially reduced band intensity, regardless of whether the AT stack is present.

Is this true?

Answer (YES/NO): NO